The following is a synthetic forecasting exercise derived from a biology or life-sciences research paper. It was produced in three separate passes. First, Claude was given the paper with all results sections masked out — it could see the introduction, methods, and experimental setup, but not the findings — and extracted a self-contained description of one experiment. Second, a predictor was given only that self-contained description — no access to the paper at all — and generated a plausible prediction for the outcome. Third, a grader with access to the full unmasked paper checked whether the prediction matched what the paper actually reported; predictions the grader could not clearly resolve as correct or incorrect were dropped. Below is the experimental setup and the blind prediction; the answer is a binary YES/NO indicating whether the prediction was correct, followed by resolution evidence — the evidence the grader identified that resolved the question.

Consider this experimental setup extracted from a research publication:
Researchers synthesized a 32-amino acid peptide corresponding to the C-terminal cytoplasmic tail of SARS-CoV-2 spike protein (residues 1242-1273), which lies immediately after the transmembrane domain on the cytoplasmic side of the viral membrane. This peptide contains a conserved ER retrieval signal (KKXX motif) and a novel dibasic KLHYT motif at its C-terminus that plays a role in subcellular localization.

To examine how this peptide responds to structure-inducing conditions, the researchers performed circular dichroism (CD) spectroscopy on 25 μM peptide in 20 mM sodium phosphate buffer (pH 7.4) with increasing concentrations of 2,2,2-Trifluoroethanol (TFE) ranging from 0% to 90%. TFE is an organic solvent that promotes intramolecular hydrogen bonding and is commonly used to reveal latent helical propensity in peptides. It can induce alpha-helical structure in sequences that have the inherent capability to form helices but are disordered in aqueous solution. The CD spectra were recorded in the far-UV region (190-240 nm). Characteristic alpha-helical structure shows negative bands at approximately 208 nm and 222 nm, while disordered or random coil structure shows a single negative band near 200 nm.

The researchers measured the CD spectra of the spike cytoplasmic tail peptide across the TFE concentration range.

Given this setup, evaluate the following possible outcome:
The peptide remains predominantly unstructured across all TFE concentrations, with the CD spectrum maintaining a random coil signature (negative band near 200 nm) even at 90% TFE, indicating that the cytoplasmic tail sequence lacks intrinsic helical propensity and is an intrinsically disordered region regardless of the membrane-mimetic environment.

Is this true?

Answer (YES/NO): NO